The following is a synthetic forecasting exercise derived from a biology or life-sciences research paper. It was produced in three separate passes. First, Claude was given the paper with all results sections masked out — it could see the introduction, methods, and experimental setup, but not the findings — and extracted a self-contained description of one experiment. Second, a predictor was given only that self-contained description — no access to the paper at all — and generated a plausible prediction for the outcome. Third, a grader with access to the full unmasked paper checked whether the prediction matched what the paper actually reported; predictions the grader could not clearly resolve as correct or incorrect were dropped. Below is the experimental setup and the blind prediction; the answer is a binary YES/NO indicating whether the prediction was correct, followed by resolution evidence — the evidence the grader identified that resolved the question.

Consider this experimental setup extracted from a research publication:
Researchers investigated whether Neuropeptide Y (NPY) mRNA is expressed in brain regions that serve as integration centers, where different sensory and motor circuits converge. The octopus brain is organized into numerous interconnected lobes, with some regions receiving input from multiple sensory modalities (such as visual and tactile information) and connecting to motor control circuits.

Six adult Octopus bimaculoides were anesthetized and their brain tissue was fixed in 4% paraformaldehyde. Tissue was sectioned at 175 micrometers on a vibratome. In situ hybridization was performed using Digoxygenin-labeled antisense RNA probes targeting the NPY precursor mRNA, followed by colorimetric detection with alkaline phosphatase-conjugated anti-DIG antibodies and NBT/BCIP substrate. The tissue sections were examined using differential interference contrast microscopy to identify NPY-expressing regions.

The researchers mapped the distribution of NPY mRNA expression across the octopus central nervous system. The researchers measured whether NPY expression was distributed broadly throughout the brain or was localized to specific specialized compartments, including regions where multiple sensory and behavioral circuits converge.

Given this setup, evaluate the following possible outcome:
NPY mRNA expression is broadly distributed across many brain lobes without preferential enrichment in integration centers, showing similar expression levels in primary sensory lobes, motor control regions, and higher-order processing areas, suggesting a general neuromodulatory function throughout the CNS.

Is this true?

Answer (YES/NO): NO